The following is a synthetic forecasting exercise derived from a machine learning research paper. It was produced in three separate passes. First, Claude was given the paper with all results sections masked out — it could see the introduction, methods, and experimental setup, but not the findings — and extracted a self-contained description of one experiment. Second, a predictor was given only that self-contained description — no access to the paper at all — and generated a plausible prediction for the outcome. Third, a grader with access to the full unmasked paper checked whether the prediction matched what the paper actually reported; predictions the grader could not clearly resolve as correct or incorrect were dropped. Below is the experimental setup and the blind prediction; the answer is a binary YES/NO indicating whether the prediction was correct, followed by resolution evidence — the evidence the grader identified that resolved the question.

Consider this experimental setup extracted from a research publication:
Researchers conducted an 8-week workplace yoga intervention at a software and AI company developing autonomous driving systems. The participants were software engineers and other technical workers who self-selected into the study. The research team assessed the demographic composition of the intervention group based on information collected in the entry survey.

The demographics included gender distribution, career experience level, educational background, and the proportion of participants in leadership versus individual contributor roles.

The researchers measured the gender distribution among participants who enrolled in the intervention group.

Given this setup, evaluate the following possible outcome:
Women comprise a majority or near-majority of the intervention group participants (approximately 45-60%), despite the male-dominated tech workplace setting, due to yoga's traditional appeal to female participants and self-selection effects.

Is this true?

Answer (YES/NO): YES